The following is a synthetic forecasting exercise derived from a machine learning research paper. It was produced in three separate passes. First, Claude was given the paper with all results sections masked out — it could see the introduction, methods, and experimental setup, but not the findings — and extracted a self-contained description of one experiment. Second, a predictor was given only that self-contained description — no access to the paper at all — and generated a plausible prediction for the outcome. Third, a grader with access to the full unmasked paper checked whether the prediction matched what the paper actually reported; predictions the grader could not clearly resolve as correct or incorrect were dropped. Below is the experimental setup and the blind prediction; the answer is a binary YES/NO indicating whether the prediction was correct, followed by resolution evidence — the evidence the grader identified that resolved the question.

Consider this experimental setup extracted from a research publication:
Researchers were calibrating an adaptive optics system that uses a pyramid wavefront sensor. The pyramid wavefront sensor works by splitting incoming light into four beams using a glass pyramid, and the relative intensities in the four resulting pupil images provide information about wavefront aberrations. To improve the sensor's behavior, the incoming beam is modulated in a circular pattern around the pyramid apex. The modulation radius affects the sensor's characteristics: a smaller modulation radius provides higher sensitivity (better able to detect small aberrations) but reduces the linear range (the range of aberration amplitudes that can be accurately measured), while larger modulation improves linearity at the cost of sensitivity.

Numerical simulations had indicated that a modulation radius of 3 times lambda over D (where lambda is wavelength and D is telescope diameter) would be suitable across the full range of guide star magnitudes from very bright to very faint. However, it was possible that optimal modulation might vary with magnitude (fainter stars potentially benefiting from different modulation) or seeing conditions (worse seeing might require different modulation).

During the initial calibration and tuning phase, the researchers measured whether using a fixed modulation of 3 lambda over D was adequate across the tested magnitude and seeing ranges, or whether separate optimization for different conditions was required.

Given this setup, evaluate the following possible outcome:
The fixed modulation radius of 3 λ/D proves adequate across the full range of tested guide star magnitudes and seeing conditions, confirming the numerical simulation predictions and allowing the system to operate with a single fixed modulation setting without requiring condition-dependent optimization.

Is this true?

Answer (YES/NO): NO